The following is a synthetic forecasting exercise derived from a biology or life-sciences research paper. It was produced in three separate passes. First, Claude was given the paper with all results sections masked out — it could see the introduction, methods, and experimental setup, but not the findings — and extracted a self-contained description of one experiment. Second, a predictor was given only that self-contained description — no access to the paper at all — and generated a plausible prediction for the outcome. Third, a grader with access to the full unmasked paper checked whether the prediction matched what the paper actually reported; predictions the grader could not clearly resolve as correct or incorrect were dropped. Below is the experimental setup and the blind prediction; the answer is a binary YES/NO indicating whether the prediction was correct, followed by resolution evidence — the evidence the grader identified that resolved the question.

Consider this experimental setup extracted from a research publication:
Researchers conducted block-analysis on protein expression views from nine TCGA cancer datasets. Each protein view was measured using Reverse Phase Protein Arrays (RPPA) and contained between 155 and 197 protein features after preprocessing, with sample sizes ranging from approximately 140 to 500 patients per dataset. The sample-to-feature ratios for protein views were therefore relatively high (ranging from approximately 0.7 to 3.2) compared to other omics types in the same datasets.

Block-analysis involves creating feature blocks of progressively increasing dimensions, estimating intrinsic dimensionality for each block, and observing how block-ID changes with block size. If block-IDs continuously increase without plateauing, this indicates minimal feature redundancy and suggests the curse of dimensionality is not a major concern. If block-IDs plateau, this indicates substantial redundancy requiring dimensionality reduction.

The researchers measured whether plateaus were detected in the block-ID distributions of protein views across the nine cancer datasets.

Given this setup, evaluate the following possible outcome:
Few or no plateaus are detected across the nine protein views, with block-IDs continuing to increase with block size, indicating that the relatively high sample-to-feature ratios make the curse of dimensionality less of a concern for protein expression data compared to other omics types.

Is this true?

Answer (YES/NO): YES